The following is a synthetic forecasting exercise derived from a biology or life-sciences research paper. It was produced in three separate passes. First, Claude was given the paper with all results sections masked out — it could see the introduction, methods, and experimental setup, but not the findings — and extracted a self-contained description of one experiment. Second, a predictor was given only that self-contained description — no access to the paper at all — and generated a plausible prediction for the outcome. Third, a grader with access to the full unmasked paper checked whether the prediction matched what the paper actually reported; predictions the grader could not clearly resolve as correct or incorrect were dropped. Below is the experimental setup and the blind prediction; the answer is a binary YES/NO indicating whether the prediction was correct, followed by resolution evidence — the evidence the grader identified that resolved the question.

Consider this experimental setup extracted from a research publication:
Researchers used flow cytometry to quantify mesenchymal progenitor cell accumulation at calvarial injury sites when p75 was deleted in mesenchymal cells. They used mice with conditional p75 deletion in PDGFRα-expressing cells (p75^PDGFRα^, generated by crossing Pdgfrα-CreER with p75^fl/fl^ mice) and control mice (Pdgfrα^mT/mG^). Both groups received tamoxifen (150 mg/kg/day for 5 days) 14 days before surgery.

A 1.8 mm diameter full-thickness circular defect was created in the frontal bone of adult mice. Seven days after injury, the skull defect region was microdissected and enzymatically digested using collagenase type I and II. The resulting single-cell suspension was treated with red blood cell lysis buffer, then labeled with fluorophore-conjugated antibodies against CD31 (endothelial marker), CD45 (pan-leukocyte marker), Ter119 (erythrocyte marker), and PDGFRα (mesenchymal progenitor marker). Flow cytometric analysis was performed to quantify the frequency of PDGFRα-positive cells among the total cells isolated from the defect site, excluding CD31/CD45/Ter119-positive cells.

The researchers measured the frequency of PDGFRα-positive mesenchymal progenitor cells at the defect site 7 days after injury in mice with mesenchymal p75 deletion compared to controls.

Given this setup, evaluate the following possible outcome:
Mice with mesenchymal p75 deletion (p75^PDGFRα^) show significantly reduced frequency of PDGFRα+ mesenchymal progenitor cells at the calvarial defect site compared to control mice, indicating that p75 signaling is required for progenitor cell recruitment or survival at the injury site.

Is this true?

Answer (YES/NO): YES